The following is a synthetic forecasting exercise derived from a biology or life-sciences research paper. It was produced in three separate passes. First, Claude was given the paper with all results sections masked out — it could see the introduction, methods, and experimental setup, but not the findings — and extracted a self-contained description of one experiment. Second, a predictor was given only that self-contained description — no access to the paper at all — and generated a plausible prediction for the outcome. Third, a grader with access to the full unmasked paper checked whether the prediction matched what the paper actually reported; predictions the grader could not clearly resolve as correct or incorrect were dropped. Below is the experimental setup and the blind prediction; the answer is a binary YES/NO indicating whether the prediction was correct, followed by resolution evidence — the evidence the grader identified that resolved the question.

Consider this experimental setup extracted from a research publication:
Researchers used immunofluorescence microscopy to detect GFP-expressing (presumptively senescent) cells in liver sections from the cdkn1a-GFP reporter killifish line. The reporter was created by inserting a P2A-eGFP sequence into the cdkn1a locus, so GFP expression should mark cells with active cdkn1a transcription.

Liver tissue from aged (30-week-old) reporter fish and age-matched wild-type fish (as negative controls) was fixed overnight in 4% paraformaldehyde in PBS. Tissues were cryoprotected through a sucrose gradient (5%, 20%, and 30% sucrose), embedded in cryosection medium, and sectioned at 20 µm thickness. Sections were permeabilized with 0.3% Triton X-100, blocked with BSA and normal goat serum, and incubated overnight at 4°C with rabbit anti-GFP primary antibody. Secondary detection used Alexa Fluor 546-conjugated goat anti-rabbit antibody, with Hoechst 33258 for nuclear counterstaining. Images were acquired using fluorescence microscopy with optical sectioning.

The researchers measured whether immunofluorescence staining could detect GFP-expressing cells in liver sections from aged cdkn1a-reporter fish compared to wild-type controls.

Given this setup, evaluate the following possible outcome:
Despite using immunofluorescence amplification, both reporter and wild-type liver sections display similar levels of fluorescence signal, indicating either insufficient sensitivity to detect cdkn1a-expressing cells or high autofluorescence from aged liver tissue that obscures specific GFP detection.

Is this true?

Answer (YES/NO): NO